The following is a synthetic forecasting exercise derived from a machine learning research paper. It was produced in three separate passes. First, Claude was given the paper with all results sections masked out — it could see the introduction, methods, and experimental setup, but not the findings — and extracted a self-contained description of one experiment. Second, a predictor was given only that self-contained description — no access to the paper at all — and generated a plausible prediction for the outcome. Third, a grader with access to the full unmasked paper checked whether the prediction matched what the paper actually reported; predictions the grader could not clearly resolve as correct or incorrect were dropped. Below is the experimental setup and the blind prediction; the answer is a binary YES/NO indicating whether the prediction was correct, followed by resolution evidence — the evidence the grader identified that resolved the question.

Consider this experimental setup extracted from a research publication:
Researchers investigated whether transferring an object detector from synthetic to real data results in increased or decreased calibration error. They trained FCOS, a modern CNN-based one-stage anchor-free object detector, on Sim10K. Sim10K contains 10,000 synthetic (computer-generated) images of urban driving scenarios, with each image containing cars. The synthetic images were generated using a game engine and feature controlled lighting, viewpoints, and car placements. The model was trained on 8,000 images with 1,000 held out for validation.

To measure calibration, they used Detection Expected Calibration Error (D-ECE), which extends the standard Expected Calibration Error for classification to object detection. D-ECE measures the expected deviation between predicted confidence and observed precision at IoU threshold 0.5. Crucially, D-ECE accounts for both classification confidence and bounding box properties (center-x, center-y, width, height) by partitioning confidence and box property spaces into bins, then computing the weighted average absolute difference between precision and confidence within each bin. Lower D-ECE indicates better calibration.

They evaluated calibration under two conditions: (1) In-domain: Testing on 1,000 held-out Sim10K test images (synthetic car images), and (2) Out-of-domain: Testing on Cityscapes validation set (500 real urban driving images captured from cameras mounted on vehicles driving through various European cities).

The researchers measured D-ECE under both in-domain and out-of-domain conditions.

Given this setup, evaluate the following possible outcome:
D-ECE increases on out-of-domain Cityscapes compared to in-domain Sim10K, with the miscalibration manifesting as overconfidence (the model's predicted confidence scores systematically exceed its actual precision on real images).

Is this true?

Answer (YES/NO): NO